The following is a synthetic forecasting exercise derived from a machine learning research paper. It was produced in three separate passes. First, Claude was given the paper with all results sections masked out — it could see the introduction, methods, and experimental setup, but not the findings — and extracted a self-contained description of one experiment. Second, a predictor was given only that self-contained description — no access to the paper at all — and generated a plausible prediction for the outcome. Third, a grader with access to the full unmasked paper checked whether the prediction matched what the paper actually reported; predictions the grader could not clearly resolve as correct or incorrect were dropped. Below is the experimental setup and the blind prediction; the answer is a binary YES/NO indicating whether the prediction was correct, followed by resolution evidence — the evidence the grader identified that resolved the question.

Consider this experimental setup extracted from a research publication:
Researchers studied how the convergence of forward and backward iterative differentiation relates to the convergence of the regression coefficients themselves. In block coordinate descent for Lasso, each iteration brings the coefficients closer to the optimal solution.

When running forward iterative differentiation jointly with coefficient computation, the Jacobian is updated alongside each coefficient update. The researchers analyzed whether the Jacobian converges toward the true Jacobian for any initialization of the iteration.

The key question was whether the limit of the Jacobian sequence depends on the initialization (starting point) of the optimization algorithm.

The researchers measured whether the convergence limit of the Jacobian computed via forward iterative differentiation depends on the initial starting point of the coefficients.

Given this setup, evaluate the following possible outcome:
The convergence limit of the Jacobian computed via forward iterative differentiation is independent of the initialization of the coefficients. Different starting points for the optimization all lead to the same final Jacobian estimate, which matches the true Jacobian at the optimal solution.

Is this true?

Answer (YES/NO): YES